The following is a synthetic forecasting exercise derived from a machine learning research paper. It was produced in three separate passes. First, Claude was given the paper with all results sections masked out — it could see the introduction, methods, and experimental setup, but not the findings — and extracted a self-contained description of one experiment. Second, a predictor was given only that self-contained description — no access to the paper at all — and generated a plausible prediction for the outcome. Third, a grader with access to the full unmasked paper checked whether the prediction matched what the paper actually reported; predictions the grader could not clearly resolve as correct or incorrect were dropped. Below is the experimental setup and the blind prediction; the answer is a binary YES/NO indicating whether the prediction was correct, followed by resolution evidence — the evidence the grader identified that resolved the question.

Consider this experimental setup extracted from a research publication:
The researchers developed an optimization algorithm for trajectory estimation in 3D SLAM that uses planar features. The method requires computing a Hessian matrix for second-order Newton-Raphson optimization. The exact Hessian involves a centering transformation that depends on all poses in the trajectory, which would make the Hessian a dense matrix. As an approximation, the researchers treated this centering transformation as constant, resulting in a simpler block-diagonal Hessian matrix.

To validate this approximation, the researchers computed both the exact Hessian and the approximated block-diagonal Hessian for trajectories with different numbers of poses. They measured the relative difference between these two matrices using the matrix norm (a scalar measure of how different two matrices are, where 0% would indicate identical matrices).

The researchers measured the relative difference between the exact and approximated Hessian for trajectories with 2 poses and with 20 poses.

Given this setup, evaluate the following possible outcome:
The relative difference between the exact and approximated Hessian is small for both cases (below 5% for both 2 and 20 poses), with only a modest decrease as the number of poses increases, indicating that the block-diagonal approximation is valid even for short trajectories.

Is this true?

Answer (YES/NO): NO